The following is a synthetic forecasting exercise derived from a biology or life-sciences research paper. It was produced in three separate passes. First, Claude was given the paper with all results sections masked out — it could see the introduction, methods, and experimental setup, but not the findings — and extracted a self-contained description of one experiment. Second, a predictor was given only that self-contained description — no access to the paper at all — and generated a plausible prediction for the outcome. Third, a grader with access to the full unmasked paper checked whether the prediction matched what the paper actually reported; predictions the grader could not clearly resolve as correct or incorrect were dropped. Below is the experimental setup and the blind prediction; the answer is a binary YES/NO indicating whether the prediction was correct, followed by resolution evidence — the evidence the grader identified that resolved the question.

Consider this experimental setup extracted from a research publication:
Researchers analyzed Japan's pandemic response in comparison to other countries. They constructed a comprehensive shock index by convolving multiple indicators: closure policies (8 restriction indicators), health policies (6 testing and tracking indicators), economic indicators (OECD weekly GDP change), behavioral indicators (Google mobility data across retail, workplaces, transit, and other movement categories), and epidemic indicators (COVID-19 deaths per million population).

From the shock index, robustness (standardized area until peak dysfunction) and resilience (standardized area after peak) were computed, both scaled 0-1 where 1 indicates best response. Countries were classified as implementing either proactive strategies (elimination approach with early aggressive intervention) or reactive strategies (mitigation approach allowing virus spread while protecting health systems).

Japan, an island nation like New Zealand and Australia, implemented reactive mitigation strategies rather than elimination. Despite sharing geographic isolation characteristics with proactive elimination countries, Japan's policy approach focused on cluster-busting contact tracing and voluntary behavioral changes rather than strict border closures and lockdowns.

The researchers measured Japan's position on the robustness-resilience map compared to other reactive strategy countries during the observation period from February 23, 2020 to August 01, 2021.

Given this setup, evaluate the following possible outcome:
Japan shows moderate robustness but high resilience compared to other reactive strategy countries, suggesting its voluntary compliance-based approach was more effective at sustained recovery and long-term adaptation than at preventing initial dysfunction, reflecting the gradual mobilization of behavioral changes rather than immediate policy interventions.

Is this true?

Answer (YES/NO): NO